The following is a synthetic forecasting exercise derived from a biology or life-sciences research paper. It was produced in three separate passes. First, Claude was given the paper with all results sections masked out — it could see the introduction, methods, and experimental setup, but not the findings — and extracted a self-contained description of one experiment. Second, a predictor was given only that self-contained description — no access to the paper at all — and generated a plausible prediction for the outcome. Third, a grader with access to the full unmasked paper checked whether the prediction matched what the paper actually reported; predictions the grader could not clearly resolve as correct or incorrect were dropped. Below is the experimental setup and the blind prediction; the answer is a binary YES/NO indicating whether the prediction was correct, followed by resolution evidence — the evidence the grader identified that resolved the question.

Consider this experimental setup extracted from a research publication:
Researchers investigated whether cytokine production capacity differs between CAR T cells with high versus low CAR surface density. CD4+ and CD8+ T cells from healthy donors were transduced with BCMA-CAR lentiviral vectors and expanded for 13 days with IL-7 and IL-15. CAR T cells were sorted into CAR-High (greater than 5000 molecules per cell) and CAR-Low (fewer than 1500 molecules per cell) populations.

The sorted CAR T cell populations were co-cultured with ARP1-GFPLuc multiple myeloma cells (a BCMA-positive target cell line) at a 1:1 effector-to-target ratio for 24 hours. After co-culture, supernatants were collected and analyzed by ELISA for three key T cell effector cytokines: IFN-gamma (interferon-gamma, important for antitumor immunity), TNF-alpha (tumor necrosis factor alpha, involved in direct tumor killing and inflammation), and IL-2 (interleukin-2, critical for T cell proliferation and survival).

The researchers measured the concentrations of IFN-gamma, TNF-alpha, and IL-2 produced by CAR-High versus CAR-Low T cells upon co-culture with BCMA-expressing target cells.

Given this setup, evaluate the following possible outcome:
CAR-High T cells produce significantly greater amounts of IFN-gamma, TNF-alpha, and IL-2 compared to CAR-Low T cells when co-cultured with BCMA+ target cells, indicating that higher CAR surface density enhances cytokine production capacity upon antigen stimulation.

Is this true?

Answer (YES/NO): YES